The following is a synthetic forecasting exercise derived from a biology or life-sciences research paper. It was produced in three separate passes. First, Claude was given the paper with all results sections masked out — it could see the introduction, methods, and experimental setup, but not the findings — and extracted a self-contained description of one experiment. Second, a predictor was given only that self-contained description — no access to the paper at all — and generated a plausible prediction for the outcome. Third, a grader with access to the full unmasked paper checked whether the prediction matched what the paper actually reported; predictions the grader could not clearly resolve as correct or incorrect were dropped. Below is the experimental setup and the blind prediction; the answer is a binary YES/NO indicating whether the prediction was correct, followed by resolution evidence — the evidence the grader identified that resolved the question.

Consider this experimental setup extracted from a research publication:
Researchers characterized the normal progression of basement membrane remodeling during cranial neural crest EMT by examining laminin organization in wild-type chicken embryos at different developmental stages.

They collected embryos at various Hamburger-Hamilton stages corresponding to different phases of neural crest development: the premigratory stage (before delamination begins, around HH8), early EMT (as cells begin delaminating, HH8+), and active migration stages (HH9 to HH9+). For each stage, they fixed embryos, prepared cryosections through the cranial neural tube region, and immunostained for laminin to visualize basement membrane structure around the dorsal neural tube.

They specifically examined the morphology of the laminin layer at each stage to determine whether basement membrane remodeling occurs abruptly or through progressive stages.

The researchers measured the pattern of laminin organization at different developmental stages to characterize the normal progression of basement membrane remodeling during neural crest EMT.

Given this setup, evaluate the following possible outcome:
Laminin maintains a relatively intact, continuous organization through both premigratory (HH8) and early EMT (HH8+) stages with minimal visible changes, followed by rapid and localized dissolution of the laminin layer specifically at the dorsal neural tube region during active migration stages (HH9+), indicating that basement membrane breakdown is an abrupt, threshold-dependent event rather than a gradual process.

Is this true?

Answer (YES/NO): NO